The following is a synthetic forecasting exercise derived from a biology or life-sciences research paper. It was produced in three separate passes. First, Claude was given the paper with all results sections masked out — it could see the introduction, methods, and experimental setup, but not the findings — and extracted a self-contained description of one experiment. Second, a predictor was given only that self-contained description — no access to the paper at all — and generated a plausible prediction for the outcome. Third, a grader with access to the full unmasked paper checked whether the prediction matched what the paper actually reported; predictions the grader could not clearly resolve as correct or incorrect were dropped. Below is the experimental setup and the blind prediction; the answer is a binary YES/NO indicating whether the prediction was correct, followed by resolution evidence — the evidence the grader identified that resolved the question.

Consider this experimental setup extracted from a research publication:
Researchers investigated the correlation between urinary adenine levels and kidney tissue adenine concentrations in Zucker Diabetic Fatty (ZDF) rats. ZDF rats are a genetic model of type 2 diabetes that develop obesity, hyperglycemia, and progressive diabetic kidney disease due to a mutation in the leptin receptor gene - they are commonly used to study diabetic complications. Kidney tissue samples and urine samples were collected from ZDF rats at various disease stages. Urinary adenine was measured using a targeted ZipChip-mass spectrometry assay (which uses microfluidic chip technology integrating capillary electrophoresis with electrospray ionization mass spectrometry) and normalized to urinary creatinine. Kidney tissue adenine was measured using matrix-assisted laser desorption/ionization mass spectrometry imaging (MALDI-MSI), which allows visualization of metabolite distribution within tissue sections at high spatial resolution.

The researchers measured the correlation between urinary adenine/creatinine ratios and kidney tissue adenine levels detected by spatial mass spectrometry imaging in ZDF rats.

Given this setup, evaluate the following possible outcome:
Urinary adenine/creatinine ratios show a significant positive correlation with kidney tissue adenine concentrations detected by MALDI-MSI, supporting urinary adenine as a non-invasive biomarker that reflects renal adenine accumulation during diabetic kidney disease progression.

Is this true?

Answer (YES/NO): YES